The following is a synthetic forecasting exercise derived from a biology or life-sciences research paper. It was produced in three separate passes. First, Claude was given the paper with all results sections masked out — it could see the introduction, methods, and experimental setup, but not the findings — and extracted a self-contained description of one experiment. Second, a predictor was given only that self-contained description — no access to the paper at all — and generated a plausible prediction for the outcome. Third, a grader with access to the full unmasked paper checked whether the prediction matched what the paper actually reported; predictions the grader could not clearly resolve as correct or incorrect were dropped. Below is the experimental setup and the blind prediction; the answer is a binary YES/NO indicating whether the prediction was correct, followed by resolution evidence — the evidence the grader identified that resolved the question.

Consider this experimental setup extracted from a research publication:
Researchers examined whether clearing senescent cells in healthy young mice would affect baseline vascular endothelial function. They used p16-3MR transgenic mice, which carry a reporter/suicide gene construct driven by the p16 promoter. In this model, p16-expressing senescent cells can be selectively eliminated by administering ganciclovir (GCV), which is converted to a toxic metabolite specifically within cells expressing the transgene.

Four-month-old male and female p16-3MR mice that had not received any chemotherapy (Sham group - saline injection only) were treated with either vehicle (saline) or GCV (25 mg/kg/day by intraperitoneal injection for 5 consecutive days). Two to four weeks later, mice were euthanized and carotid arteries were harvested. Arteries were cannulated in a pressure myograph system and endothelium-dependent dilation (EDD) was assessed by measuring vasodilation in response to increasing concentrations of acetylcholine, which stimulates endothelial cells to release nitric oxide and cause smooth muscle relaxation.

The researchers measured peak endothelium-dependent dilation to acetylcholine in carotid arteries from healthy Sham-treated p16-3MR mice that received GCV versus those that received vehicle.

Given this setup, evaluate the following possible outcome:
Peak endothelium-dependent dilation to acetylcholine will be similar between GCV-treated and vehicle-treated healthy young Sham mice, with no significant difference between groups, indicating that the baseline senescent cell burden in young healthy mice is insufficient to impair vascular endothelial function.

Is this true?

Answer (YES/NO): YES